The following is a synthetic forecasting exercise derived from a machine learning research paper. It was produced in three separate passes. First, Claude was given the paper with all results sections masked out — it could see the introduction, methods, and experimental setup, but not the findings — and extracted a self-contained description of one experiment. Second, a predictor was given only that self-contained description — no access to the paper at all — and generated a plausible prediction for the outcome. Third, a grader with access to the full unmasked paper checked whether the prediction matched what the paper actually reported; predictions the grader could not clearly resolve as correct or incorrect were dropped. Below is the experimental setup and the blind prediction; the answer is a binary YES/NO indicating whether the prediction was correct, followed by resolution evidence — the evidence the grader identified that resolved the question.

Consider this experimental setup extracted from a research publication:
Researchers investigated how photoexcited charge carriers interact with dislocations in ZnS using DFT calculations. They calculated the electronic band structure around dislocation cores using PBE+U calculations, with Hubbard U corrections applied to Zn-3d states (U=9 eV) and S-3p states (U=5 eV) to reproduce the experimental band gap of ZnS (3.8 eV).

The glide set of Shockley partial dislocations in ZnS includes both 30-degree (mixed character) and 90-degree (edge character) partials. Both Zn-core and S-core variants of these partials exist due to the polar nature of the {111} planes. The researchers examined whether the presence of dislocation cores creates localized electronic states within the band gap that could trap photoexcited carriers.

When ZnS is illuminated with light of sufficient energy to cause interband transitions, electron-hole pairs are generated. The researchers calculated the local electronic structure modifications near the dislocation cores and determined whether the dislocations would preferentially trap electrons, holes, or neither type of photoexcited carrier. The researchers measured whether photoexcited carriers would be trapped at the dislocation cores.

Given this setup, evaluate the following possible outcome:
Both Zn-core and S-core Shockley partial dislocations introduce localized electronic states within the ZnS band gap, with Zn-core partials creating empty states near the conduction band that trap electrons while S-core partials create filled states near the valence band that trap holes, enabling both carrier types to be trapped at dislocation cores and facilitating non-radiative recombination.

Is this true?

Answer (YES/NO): NO